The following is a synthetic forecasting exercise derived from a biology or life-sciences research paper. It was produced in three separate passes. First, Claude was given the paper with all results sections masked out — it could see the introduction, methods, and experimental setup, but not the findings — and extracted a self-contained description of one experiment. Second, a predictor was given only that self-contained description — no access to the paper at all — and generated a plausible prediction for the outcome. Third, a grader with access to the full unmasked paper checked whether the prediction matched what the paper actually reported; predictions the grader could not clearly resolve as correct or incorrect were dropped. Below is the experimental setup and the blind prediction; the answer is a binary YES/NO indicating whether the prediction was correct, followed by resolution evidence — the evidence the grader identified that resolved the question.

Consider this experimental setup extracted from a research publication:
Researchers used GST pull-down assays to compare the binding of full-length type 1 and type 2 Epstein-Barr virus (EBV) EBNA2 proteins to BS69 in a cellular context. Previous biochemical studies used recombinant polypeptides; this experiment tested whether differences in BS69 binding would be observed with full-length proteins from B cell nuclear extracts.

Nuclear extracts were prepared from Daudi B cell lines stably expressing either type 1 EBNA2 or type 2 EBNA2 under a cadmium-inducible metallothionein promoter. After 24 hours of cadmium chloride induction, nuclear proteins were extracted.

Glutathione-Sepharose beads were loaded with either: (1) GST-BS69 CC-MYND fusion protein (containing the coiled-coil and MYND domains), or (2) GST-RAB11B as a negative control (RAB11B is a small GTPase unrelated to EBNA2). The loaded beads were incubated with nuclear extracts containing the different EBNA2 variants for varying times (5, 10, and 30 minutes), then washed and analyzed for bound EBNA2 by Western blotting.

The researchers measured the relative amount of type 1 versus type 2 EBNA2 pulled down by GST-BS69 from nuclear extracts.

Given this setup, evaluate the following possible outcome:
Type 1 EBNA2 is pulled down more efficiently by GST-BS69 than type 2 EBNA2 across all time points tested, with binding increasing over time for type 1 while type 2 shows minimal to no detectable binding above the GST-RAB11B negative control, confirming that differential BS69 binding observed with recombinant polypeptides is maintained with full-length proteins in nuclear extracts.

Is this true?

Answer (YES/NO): NO